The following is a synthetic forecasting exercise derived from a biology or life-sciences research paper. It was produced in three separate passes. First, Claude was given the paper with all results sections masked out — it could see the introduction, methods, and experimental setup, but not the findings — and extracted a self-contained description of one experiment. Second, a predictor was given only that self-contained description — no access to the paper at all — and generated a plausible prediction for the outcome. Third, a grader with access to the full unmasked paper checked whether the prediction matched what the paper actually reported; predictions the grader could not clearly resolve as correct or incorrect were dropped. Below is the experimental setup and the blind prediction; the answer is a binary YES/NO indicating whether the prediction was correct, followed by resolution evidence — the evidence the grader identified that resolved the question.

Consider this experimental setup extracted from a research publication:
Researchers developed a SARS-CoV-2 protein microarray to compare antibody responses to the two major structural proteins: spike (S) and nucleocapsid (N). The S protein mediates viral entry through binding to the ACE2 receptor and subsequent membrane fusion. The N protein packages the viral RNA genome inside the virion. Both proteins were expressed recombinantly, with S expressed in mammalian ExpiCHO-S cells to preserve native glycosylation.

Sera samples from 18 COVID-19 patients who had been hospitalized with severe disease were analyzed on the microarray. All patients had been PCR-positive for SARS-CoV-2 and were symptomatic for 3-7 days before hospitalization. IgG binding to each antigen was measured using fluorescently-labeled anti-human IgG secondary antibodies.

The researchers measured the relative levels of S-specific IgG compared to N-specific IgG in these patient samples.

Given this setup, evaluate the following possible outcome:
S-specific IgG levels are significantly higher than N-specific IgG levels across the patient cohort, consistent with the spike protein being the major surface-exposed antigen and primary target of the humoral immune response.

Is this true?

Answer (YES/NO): YES